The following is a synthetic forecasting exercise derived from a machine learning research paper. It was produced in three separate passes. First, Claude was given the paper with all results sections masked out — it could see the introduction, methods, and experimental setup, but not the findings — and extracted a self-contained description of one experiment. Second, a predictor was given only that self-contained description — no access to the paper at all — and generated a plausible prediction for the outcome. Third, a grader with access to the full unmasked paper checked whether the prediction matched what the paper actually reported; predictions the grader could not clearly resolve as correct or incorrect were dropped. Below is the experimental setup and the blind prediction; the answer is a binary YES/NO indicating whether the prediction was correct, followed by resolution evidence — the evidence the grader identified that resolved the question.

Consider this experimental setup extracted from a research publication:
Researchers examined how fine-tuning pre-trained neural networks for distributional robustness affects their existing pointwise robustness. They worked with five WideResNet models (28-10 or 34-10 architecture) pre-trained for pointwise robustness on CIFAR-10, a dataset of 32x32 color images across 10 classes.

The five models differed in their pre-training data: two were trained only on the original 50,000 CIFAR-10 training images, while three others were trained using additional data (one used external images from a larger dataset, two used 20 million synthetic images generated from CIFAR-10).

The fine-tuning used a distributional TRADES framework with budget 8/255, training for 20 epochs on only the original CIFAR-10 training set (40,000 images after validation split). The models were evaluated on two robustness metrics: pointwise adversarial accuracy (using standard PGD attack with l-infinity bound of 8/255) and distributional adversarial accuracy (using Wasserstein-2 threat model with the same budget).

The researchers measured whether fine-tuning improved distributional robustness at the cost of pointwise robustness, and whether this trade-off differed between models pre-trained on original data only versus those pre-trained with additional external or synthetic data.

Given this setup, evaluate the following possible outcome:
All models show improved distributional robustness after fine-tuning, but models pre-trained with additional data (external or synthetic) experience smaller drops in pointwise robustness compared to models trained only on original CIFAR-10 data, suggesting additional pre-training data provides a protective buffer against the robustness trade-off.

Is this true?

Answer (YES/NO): NO